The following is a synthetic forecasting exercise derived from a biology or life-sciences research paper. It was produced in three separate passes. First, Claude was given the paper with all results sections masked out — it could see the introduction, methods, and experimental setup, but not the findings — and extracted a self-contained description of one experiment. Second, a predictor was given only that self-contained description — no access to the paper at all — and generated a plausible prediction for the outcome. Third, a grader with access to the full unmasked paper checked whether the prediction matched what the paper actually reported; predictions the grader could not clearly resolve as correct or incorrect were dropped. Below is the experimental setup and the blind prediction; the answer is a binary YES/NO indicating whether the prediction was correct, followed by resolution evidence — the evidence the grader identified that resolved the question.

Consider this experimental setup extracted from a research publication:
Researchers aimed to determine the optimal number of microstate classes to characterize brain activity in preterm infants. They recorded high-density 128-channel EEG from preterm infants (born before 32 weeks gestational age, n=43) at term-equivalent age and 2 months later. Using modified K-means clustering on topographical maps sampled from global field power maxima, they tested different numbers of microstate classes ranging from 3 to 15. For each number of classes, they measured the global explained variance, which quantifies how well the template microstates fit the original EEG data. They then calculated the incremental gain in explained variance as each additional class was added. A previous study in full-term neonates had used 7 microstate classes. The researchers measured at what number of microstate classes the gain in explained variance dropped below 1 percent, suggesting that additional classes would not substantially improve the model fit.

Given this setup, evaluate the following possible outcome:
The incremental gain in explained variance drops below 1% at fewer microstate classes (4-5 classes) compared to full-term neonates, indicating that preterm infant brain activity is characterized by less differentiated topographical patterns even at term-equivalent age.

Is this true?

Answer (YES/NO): NO